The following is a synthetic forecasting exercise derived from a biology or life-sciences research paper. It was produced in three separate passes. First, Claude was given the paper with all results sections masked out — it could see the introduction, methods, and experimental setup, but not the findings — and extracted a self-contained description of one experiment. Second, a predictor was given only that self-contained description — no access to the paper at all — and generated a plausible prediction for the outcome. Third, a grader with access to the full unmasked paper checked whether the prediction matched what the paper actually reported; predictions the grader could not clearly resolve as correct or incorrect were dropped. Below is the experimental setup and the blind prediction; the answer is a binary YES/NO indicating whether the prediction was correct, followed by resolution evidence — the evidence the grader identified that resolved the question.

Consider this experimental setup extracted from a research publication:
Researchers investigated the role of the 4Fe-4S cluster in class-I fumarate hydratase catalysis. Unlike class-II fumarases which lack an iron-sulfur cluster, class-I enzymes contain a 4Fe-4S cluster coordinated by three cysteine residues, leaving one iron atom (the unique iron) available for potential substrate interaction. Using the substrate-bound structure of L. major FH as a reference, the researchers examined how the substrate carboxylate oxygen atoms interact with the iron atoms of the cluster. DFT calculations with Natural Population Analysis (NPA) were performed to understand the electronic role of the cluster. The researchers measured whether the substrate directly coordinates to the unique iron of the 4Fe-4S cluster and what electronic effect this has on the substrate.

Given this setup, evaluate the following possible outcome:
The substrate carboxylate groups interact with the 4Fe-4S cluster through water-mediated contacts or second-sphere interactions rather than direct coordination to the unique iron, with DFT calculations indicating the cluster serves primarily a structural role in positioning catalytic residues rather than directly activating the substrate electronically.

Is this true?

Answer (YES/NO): NO